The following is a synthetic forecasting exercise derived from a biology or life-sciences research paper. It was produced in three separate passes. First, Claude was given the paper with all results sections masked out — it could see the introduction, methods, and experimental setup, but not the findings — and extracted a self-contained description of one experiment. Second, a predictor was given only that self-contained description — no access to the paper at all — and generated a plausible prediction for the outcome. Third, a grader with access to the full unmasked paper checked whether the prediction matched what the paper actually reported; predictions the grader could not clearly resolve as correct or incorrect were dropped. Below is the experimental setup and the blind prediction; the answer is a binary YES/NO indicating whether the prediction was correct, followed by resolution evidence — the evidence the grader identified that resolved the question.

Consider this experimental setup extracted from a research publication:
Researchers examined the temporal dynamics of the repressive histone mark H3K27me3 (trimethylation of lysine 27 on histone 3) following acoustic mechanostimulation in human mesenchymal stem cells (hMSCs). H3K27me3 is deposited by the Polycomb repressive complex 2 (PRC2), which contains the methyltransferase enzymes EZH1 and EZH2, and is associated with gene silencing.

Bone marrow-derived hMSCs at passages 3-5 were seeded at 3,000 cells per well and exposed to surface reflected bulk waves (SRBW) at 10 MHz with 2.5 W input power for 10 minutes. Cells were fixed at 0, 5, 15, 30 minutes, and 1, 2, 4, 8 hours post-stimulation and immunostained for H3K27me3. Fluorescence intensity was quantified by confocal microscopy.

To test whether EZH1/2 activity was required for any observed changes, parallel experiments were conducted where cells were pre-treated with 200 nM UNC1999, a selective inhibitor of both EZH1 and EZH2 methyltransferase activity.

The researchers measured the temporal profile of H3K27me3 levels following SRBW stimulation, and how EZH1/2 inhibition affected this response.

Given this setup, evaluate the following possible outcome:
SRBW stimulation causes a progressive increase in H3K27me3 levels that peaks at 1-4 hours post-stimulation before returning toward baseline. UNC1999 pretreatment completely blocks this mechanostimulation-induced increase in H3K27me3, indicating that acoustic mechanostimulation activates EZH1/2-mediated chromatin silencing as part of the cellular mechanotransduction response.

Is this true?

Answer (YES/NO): NO